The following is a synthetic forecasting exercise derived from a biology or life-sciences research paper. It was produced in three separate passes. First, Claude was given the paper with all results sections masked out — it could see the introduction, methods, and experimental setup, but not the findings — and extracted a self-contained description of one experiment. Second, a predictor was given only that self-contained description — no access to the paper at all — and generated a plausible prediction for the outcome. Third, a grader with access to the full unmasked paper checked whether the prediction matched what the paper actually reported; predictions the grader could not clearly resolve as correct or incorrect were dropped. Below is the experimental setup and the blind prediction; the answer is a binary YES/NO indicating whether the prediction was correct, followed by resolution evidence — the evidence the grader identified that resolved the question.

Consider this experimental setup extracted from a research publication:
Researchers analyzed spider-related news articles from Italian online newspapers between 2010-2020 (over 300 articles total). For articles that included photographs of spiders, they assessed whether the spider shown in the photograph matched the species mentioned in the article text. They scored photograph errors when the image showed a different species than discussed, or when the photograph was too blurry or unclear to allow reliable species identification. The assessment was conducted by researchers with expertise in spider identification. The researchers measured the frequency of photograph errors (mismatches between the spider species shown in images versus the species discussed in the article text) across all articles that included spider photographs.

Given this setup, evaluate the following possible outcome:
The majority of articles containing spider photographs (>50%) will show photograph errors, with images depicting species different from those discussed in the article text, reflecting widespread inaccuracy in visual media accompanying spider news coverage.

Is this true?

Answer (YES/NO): NO